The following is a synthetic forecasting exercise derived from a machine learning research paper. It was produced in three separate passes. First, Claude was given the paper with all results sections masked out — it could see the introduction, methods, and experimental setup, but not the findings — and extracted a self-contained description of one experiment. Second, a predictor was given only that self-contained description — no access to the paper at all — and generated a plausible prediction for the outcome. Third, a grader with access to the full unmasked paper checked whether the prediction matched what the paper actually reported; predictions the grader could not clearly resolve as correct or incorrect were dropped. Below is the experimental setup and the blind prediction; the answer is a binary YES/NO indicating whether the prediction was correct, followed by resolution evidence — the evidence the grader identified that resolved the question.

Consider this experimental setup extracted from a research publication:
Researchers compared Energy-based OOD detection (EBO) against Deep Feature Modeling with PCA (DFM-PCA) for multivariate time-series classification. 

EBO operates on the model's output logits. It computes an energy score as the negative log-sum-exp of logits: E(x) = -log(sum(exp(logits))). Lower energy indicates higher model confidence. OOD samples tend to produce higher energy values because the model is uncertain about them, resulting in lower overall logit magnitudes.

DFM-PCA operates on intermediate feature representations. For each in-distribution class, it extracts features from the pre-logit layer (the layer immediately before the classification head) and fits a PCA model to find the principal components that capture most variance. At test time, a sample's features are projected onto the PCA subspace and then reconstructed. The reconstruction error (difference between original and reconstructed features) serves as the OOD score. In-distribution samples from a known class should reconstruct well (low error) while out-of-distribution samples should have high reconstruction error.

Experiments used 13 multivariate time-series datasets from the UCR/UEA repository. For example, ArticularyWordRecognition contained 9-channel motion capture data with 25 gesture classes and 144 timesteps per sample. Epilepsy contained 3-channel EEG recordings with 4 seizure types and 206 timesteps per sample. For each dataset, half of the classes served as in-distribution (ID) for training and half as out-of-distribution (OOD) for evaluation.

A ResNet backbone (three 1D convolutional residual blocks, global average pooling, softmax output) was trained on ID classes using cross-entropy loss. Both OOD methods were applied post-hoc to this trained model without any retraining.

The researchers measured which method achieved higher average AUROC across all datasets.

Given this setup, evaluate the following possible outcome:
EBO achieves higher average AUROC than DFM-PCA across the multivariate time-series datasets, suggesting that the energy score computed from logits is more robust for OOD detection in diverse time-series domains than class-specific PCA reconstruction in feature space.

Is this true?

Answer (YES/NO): NO